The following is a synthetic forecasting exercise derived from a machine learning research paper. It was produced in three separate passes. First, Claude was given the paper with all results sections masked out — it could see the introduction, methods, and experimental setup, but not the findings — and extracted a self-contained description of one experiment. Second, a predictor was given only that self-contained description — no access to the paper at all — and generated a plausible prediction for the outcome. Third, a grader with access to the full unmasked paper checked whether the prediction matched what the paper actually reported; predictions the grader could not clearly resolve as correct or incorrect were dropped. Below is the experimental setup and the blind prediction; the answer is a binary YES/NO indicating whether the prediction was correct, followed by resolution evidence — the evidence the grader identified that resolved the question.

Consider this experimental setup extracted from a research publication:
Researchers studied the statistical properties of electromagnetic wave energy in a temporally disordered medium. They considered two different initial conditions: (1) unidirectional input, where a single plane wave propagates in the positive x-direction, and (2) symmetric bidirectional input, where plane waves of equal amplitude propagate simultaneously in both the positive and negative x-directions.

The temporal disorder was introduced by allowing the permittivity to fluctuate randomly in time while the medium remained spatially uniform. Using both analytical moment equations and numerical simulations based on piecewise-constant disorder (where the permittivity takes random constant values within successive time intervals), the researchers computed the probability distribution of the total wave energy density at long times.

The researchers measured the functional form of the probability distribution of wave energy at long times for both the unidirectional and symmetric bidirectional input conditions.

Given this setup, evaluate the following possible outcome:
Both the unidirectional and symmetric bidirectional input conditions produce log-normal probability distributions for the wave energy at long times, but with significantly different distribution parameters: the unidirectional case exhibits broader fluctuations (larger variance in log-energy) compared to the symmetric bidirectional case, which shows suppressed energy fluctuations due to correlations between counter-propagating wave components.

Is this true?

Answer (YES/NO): NO